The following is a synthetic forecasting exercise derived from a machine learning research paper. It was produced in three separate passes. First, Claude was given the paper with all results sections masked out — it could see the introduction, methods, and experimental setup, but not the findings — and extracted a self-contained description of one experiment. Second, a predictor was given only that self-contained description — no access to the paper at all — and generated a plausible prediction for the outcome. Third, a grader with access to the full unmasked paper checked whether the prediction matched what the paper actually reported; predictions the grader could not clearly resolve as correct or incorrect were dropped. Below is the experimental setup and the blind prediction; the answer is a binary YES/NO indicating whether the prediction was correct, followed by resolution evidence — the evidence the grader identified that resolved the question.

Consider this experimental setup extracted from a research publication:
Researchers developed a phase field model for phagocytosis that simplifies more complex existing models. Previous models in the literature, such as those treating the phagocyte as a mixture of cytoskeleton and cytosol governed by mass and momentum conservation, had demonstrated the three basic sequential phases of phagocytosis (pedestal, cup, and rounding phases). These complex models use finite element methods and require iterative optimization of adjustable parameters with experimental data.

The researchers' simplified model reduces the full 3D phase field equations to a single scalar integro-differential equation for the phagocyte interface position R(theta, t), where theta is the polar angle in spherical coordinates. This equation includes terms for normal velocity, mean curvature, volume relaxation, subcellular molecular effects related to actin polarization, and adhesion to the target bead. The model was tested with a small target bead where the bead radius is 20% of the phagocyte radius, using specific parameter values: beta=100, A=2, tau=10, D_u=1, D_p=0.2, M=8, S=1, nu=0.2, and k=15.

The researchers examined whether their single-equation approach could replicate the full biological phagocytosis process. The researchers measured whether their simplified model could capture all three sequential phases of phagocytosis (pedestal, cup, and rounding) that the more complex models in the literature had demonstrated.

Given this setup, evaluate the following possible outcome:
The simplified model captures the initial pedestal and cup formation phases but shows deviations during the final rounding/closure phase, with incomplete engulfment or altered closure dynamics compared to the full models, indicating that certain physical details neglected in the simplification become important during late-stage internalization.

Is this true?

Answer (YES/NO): YES